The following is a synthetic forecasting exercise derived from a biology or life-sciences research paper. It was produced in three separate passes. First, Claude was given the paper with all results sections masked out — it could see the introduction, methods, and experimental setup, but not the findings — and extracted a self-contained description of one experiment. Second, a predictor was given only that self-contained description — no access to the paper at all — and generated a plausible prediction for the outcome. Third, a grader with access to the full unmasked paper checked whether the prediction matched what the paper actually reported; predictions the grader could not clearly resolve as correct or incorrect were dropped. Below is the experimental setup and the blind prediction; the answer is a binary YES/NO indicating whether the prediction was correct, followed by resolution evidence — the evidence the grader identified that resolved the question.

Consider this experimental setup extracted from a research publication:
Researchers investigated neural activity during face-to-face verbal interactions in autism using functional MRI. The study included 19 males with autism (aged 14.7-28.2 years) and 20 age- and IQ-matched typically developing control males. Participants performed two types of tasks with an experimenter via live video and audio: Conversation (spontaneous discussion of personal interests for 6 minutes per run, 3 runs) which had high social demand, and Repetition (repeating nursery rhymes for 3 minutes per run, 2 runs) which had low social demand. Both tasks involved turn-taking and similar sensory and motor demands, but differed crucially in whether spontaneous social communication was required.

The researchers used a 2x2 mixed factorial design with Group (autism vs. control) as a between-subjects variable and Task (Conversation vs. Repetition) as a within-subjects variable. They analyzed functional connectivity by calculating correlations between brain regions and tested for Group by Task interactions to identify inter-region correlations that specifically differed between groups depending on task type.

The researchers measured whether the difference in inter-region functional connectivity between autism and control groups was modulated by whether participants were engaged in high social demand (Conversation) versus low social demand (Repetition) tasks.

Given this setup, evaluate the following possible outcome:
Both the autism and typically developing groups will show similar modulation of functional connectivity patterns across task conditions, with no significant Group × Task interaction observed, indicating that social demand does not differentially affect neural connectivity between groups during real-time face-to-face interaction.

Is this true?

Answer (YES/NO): NO